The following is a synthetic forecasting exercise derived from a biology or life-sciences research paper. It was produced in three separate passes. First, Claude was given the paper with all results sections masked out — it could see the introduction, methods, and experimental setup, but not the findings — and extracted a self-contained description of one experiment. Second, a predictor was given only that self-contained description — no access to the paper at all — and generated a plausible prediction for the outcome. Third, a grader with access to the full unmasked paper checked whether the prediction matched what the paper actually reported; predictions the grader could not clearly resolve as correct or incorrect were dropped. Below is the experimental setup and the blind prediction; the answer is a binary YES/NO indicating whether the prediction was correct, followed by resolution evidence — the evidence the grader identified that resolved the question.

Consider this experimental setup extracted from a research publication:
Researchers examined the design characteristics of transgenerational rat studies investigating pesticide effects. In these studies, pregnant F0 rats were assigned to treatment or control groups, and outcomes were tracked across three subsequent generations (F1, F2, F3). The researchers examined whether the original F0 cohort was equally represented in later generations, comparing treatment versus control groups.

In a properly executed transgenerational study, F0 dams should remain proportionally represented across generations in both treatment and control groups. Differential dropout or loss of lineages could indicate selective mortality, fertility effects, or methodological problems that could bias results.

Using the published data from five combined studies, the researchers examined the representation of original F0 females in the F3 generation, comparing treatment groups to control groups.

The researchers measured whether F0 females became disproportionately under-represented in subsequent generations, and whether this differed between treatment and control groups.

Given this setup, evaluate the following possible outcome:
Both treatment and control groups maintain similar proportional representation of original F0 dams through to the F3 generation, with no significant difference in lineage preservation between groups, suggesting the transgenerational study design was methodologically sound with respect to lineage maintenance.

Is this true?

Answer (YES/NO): NO